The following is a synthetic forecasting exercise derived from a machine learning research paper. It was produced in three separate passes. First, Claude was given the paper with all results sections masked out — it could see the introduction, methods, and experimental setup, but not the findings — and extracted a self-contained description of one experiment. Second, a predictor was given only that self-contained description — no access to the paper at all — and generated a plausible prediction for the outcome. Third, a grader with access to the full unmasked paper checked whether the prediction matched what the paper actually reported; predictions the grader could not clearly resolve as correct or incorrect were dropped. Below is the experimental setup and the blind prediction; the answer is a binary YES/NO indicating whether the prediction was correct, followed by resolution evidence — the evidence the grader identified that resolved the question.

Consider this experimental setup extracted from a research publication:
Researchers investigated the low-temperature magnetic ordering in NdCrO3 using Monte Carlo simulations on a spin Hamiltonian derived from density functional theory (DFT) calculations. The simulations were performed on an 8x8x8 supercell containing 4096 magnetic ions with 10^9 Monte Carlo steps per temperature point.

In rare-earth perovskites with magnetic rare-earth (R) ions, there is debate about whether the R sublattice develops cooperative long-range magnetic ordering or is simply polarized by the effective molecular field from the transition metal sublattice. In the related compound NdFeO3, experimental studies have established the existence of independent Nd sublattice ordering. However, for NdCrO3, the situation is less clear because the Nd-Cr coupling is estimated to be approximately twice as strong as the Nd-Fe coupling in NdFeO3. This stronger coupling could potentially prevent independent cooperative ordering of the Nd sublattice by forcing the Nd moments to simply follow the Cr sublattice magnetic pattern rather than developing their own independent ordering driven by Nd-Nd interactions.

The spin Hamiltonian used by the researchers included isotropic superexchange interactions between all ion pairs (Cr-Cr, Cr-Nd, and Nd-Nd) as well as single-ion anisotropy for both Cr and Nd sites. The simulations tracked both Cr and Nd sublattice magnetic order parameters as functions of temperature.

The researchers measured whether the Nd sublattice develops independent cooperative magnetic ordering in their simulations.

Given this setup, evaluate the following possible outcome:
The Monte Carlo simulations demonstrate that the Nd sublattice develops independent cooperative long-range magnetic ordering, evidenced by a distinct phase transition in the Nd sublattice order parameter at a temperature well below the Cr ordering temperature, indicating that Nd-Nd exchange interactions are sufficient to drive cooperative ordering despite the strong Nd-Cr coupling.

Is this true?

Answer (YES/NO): NO